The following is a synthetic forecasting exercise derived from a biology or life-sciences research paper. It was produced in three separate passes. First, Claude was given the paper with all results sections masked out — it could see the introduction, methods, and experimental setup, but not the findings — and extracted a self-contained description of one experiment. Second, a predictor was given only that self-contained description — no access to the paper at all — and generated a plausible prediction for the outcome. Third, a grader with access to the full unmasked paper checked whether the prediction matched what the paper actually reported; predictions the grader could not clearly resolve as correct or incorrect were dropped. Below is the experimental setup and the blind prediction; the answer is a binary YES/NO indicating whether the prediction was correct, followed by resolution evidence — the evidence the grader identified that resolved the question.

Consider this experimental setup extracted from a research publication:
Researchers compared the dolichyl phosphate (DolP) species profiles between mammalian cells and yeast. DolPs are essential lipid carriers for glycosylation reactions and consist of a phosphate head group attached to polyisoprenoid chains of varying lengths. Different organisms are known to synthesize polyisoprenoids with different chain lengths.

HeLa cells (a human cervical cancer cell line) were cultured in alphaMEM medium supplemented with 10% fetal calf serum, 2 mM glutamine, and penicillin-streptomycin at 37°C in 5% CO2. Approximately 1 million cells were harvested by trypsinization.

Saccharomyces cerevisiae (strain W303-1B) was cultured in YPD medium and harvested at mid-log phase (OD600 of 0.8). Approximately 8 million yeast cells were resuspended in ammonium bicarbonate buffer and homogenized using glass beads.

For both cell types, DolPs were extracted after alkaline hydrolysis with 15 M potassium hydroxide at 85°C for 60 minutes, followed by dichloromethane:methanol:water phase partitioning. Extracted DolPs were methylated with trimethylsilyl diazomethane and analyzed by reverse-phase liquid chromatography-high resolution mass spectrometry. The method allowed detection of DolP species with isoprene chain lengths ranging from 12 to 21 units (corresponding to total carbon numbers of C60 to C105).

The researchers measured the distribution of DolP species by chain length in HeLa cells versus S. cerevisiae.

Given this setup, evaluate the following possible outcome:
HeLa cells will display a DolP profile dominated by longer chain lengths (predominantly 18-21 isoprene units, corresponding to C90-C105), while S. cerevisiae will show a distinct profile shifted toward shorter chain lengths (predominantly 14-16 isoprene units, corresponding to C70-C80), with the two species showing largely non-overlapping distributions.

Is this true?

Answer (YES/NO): YES